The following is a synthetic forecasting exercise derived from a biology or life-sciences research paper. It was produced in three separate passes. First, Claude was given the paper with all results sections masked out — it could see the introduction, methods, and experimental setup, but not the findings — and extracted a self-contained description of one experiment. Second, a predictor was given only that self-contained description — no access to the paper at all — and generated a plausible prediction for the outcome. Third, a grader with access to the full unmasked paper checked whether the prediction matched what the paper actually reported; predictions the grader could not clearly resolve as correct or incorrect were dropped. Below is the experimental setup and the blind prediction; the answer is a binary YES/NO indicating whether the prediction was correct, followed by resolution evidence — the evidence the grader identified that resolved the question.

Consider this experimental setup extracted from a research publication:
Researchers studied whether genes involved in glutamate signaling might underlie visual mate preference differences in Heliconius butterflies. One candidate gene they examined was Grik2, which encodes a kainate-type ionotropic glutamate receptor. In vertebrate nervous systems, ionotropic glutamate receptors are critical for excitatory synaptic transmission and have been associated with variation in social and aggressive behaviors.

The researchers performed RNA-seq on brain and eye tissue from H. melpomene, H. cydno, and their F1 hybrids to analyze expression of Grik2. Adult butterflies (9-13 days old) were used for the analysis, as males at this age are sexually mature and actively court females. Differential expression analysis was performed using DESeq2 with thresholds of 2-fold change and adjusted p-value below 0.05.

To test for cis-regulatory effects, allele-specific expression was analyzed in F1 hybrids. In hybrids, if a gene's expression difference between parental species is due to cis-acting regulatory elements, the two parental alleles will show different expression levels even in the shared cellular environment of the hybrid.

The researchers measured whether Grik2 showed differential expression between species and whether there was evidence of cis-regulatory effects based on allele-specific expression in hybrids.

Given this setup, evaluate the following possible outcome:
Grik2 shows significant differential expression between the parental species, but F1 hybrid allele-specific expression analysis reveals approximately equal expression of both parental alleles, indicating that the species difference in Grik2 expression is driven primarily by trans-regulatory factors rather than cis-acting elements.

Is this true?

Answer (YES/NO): NO